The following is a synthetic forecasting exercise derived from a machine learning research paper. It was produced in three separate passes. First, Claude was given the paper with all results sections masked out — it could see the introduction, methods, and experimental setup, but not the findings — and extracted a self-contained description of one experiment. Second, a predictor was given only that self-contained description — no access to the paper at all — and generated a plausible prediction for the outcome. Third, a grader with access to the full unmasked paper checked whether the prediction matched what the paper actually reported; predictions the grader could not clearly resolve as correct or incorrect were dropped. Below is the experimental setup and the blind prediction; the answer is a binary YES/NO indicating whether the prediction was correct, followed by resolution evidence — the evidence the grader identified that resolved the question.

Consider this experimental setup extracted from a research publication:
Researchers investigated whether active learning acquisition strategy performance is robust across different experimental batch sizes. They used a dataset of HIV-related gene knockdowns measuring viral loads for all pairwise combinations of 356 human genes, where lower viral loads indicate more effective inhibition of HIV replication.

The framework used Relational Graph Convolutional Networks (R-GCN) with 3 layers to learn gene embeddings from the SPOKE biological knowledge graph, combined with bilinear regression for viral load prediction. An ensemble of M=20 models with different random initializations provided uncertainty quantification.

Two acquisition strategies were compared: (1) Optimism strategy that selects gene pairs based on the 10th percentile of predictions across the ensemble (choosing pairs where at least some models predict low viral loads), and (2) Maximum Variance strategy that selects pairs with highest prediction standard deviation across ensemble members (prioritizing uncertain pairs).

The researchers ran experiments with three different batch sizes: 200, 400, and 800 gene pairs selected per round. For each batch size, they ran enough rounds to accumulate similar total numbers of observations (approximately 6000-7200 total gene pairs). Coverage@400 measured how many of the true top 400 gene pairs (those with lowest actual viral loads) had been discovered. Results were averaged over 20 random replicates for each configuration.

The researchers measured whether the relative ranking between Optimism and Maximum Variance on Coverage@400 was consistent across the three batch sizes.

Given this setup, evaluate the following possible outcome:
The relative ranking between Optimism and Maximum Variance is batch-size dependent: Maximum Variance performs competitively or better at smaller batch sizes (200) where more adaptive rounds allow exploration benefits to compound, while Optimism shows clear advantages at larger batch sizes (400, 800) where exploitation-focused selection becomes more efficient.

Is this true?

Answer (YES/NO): NO